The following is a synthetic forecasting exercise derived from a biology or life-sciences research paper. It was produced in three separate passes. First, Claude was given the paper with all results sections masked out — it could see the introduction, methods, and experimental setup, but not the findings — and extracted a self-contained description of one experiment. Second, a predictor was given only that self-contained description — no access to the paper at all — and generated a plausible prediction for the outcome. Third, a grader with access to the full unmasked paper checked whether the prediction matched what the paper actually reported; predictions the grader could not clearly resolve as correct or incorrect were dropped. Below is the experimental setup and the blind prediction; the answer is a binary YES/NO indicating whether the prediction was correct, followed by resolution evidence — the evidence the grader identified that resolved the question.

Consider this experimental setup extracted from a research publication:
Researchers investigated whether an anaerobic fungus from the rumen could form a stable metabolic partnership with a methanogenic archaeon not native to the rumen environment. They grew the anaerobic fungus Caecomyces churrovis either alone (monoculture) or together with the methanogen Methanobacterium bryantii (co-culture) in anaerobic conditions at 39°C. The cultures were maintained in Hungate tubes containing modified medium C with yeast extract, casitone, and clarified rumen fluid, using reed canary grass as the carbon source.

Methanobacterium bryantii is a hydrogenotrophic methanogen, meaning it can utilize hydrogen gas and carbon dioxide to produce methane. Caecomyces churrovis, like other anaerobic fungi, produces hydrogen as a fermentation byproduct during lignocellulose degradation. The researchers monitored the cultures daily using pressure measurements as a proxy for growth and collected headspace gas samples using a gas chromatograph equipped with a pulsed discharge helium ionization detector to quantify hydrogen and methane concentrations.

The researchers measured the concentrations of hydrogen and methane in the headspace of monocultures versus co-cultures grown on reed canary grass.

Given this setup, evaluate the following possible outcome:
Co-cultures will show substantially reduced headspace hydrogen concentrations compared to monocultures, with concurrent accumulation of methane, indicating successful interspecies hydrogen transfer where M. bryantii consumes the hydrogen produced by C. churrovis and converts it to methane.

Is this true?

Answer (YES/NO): YES